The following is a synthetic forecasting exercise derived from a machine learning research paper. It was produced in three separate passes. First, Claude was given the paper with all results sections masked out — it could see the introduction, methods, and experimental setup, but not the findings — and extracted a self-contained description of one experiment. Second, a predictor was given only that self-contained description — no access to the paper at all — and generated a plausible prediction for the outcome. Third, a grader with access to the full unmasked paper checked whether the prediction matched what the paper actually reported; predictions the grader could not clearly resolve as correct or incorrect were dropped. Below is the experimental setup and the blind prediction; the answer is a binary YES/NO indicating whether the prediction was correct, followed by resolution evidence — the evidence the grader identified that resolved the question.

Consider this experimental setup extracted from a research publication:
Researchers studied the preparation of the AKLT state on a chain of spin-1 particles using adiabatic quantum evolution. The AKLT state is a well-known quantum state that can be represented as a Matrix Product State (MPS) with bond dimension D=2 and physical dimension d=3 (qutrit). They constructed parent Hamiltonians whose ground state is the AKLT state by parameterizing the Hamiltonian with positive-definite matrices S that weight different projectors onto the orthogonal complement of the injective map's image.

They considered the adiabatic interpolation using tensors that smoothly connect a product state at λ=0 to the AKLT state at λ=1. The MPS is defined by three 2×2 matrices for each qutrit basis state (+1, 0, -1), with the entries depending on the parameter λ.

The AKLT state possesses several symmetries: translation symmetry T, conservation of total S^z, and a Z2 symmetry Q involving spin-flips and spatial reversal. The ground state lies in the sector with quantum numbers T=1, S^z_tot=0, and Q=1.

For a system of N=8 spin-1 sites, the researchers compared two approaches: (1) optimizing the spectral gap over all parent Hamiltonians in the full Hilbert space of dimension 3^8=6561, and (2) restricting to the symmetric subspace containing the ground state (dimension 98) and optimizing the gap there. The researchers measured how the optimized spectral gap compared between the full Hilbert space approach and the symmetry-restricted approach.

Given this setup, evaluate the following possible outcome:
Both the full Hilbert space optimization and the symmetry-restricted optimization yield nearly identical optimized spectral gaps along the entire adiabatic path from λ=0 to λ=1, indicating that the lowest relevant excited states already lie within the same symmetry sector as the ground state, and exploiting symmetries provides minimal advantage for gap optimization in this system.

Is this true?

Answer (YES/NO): NO